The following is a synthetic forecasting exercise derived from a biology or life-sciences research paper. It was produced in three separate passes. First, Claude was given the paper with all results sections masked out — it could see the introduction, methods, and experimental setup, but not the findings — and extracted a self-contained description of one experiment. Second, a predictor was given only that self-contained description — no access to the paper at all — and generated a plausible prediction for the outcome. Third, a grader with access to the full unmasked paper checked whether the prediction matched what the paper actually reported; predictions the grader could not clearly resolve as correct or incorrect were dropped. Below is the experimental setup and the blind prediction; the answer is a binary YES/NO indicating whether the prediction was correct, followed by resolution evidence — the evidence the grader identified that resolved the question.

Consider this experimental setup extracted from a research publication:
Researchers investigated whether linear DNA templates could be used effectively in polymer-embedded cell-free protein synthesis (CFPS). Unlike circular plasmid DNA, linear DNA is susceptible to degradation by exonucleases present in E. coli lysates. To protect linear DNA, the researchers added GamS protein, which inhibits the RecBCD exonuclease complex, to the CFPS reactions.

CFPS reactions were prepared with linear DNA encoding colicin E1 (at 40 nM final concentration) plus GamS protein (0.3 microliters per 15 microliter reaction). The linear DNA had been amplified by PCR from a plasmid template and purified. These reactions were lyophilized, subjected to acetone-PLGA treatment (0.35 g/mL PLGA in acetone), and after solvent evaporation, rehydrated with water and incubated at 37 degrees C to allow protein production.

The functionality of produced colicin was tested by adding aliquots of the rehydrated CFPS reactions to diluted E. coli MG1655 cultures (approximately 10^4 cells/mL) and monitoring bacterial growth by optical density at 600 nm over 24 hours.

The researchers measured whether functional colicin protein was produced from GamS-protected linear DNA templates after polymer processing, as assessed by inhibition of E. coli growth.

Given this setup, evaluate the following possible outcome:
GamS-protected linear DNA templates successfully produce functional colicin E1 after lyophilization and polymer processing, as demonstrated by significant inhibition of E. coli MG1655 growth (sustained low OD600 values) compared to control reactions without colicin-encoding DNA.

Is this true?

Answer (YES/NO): YES